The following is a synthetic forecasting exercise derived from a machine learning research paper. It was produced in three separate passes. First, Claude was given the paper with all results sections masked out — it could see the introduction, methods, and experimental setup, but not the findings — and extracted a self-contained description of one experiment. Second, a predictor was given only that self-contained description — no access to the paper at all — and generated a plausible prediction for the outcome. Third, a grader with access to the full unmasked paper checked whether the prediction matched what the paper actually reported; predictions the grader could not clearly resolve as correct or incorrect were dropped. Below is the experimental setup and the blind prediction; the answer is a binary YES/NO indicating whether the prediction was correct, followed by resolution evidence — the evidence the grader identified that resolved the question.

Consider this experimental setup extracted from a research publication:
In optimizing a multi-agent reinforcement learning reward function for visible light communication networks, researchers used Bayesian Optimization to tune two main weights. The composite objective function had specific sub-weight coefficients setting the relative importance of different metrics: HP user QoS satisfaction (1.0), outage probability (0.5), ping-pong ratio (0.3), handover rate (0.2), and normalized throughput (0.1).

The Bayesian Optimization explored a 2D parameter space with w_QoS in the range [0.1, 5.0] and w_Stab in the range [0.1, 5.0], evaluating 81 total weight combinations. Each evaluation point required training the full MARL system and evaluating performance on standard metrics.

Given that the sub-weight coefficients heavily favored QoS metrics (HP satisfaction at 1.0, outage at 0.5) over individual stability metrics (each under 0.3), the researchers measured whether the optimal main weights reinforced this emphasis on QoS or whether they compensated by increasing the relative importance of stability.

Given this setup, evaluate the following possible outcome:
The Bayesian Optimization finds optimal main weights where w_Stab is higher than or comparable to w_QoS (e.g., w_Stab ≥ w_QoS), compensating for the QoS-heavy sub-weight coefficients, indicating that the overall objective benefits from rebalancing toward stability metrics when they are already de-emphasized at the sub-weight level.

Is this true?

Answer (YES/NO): NO